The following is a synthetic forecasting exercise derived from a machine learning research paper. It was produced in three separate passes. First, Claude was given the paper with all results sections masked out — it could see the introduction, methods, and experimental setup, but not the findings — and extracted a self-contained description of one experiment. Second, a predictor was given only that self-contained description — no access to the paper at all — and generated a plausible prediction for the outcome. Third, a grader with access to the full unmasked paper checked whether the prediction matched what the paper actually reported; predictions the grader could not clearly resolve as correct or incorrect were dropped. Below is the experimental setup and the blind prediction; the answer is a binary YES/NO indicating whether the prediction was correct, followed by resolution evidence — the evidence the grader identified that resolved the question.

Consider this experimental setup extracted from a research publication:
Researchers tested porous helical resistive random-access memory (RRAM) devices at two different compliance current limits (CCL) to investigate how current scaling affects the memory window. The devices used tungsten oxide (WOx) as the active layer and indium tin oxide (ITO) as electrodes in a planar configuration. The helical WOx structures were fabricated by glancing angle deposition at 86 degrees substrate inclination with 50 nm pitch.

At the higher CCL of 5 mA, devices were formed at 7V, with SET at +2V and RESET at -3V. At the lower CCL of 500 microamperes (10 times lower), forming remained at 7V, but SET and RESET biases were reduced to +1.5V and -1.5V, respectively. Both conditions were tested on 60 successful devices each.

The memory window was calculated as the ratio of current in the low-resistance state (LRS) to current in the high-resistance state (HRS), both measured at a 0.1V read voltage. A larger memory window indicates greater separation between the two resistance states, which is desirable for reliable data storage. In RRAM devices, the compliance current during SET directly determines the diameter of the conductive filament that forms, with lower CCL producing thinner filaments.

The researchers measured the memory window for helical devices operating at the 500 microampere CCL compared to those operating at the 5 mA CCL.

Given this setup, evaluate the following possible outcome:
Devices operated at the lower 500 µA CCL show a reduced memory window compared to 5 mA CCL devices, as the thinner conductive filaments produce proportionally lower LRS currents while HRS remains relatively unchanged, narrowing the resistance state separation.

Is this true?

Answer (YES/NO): NO